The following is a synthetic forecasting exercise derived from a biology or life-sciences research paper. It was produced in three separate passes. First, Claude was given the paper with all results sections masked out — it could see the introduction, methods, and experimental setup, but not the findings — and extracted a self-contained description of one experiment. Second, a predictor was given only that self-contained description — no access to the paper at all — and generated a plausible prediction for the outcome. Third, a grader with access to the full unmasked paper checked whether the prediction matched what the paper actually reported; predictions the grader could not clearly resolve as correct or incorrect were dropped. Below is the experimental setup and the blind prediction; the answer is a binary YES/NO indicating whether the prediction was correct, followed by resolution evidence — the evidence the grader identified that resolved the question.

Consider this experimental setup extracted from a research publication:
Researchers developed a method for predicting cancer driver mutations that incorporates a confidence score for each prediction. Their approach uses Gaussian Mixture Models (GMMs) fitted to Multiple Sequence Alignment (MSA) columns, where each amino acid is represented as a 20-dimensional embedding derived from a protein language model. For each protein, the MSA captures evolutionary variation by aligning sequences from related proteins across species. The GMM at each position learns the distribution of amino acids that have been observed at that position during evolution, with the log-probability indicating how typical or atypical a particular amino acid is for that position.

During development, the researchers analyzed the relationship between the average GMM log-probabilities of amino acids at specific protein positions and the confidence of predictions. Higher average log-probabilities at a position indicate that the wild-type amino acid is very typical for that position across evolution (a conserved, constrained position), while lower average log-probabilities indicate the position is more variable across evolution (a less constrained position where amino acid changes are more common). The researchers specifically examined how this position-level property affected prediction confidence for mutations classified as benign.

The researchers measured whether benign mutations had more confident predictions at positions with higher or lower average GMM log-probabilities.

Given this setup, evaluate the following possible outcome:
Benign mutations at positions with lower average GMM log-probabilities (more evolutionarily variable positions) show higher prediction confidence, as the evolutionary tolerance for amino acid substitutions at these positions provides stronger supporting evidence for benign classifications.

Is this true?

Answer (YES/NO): YES